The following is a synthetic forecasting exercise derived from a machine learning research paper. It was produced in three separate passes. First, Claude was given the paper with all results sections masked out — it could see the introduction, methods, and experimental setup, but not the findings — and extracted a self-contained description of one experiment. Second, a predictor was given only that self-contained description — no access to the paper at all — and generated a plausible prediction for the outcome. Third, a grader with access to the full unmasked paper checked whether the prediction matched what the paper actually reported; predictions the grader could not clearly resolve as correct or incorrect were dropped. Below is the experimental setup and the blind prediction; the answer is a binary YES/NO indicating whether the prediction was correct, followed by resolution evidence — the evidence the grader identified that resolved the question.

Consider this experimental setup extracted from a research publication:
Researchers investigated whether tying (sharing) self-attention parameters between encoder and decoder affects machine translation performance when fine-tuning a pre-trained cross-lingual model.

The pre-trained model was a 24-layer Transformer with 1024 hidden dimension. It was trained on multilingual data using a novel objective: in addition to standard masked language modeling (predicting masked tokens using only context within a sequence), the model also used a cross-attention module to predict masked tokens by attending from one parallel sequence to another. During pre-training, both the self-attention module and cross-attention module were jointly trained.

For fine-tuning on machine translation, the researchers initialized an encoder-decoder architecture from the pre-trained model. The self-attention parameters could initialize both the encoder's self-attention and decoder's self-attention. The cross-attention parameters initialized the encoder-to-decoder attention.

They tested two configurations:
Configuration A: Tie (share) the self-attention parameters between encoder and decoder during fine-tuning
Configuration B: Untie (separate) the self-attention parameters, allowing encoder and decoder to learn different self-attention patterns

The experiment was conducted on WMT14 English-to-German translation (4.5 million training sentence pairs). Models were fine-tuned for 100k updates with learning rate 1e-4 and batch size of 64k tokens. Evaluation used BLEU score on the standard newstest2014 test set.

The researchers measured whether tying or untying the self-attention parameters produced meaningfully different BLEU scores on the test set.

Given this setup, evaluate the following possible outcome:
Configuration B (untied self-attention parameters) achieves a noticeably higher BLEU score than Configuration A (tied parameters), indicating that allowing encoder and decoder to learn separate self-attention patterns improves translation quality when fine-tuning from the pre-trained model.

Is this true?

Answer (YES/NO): NO